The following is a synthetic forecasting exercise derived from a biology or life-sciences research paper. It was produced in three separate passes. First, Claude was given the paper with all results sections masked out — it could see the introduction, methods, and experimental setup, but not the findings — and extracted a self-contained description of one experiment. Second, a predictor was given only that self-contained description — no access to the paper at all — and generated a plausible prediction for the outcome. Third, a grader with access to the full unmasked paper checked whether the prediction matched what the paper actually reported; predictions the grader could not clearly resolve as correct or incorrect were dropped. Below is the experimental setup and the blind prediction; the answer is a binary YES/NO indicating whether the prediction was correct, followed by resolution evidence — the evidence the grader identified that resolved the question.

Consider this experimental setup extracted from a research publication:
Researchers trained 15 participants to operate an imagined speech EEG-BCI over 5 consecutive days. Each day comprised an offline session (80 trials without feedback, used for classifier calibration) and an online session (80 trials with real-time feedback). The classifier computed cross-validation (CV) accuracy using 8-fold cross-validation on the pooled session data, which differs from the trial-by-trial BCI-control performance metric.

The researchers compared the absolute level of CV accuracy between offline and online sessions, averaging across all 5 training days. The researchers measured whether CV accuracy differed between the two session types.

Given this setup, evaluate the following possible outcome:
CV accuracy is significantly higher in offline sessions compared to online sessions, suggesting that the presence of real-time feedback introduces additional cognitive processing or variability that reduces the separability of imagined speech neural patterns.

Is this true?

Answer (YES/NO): NO